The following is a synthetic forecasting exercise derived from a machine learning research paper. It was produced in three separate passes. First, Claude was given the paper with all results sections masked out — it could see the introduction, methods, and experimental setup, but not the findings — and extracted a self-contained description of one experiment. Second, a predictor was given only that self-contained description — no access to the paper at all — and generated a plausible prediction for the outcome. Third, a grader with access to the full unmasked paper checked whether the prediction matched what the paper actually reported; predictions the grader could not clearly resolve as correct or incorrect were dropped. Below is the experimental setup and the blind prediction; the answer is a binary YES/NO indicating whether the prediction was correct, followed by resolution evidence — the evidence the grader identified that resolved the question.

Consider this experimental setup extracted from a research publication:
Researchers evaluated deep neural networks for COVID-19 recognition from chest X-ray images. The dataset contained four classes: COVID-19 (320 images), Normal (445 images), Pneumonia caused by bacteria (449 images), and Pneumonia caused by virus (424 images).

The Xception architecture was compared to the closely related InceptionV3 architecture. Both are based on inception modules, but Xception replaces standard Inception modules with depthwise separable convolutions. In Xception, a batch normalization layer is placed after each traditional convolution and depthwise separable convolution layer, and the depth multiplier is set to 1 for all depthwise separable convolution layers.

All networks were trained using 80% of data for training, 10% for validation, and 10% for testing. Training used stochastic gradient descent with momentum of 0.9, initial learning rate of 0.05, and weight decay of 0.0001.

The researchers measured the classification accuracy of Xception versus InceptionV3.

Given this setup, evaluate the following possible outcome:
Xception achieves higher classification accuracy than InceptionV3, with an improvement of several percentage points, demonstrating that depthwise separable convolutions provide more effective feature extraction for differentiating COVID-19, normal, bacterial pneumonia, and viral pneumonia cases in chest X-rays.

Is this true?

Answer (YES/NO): NO